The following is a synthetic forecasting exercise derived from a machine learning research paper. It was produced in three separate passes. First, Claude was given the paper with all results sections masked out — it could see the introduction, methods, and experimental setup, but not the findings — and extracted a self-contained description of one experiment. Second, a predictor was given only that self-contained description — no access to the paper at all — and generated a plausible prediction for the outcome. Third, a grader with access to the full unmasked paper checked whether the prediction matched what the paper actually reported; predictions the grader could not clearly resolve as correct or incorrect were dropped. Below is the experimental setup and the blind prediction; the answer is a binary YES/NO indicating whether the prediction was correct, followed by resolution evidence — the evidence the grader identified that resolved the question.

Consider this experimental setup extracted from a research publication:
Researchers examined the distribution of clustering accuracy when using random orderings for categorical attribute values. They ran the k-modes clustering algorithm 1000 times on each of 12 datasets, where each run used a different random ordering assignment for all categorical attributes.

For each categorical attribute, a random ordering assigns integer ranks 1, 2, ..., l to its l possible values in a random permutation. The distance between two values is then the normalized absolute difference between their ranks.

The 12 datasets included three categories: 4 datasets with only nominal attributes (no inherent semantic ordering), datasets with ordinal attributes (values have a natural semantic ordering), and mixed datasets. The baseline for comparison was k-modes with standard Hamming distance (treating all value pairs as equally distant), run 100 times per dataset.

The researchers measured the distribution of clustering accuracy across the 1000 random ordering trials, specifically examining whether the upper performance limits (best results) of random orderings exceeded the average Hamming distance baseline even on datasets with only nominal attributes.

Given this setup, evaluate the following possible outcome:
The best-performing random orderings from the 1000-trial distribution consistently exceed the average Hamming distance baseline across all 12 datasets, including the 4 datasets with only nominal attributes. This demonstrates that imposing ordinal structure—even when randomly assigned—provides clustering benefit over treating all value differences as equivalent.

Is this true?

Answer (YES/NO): YES